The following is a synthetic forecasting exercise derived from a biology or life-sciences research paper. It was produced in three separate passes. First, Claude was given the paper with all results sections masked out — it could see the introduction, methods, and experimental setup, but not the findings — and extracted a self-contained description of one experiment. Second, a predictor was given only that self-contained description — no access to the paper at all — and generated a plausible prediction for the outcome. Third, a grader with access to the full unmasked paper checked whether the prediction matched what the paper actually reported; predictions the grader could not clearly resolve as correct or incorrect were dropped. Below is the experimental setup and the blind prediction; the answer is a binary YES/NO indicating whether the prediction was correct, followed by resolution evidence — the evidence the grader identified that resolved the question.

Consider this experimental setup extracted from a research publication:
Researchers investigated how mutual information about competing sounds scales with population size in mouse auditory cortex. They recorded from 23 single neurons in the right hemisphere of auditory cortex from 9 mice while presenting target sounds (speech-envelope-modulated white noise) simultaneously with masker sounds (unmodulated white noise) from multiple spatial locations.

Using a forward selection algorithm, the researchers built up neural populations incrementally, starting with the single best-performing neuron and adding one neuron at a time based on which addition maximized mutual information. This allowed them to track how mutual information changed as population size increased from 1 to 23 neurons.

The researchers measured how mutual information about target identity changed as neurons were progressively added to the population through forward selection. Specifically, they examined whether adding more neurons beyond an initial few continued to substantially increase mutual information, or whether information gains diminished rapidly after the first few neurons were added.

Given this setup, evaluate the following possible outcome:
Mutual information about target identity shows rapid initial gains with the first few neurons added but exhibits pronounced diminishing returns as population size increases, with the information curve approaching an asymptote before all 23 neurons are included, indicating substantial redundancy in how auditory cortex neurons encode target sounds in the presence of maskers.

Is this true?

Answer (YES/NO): YES